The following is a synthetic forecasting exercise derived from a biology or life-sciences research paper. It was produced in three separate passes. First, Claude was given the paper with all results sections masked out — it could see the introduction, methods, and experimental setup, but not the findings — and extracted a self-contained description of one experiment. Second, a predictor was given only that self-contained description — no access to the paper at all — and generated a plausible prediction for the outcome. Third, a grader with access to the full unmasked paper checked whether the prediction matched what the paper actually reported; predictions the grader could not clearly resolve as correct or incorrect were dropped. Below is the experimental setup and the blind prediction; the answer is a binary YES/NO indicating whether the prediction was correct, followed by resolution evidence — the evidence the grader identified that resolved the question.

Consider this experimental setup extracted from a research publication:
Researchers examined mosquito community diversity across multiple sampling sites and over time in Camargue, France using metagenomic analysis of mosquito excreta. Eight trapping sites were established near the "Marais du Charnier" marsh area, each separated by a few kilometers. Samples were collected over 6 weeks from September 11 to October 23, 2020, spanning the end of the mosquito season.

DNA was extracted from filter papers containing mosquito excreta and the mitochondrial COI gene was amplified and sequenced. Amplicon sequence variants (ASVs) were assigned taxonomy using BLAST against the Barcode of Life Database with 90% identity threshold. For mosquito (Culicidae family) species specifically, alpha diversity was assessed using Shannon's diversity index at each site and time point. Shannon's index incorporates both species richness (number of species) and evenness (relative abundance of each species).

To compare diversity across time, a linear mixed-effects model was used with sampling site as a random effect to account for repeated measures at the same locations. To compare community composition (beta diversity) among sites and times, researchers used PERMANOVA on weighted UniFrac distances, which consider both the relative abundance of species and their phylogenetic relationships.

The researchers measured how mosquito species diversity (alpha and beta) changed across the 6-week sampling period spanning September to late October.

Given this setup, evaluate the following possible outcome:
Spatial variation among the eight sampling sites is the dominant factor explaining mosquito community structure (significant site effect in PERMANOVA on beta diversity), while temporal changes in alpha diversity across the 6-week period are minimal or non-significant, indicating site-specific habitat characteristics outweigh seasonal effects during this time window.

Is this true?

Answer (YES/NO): NO